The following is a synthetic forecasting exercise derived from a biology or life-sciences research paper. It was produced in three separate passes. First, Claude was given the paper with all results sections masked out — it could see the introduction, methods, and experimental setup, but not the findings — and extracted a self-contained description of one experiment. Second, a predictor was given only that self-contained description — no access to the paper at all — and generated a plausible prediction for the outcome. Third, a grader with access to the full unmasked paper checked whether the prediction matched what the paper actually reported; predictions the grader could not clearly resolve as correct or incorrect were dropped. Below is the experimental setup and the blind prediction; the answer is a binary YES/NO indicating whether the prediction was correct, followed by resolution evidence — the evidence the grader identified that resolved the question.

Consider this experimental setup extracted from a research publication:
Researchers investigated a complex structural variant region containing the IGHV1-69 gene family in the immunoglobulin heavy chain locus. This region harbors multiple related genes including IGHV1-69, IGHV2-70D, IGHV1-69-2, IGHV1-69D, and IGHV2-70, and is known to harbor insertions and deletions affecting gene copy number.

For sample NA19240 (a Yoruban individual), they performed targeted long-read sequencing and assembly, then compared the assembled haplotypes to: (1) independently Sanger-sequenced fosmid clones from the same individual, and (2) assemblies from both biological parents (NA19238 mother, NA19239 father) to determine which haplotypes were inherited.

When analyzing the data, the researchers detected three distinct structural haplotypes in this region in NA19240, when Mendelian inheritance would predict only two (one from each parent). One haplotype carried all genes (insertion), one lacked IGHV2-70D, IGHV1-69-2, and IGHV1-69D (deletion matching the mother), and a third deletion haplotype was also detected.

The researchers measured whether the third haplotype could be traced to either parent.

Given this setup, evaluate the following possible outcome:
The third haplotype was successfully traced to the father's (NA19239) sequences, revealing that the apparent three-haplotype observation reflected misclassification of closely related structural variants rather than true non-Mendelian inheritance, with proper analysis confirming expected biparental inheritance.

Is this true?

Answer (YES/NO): NO